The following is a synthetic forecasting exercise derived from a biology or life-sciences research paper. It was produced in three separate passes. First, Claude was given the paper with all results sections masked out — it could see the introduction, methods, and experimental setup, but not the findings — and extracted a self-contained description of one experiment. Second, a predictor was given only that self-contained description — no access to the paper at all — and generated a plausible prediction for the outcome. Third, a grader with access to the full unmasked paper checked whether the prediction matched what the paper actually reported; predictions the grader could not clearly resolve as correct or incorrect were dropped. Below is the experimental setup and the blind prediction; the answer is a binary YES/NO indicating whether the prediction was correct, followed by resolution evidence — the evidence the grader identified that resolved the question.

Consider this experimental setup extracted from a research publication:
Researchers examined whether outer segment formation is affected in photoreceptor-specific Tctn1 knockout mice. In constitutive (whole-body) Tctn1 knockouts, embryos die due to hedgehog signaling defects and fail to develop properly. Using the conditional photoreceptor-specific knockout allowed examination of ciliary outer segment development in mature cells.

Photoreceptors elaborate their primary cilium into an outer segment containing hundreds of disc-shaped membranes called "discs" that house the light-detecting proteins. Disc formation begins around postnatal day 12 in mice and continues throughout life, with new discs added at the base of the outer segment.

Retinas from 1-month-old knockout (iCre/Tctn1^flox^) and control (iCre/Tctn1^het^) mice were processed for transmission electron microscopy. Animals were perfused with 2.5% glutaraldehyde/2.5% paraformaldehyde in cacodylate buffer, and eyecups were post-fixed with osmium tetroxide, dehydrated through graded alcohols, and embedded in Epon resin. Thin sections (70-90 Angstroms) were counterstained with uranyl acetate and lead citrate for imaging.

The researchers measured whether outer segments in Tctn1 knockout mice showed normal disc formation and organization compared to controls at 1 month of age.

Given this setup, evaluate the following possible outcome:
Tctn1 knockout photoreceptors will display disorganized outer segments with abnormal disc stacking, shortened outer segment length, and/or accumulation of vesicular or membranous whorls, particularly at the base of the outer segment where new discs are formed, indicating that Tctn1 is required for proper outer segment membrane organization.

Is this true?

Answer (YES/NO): NO